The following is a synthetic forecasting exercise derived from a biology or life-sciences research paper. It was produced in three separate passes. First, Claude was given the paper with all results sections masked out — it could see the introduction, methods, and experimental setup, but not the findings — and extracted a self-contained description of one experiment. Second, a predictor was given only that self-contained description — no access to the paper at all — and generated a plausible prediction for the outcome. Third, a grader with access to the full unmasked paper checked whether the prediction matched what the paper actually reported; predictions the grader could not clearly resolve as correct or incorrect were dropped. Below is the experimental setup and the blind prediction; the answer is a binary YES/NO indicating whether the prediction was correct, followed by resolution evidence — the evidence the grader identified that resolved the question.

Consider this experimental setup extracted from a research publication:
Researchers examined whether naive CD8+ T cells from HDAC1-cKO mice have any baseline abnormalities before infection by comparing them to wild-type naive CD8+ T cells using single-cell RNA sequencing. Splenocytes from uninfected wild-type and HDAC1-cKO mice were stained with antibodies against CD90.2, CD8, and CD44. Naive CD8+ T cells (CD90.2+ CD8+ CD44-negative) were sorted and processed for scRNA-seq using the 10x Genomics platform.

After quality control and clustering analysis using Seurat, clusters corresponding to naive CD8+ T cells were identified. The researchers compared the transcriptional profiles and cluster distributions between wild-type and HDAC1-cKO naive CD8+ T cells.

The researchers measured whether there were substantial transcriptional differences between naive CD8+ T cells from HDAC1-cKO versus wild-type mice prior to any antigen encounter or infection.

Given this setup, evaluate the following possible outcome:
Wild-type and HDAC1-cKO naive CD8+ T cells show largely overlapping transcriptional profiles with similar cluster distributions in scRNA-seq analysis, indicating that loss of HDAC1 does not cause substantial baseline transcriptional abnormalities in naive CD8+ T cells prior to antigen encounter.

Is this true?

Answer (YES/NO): YES